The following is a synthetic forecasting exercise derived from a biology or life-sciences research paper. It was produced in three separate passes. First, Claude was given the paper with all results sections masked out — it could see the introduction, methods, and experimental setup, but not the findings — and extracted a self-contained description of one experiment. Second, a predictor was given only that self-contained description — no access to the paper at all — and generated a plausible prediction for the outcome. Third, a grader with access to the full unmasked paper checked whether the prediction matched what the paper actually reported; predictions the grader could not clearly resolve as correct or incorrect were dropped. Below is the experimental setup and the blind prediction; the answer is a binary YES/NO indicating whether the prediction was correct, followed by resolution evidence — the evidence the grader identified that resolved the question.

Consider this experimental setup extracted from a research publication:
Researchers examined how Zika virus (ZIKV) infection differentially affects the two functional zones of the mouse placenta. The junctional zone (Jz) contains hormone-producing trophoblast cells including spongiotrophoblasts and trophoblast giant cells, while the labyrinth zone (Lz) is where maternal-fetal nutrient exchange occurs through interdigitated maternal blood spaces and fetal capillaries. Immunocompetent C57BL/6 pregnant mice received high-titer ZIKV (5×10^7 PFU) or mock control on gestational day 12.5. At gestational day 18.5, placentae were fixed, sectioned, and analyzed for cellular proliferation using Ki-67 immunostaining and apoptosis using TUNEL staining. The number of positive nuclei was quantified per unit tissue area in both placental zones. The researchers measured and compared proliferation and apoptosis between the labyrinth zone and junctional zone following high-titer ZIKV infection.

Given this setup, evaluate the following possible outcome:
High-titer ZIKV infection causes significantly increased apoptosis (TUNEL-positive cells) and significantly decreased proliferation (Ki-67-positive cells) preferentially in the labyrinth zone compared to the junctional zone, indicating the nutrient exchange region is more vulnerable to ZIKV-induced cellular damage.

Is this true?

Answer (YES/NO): NO